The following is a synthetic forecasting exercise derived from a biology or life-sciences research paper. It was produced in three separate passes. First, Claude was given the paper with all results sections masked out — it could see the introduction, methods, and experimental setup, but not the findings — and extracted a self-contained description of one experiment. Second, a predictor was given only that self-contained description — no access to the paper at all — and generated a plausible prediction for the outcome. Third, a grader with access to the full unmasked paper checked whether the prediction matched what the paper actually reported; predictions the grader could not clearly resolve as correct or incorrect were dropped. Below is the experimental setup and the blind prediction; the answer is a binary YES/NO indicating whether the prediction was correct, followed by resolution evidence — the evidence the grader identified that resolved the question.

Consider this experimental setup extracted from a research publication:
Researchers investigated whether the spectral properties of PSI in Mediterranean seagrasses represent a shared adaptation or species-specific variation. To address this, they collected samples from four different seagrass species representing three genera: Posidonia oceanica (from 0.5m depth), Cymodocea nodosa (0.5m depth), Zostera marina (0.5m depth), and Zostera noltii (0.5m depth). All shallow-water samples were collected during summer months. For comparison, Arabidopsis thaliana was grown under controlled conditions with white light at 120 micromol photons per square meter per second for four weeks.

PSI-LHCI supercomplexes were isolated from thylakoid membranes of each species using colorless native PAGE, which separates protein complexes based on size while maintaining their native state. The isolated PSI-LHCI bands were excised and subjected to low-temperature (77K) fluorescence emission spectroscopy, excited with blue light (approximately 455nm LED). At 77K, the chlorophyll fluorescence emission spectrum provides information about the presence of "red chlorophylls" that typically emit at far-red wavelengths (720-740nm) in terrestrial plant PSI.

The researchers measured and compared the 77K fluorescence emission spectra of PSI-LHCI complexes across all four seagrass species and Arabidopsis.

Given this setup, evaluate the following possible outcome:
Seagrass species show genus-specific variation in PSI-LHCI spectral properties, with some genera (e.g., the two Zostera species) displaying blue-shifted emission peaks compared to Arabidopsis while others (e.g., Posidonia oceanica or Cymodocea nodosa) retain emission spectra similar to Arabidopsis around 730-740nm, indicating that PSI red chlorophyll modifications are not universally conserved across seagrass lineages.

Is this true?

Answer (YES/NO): NO